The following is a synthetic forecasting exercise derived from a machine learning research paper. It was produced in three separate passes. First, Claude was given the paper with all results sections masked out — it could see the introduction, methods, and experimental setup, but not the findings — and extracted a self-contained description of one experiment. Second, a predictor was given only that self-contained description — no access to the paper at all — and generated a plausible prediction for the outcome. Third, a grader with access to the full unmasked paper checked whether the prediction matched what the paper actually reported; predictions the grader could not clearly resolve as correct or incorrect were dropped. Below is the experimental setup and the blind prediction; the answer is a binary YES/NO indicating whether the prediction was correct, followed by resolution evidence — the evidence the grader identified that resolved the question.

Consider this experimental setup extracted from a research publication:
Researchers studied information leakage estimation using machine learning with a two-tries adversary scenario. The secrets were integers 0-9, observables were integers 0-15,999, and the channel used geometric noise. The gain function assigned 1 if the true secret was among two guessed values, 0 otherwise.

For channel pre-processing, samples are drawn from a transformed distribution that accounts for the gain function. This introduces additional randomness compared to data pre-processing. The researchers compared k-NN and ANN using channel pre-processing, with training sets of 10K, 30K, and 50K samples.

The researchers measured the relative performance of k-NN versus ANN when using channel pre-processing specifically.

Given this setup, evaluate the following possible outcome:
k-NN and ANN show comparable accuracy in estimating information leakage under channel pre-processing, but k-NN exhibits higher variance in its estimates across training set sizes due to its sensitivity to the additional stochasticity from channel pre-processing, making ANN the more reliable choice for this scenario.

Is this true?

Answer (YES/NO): NO